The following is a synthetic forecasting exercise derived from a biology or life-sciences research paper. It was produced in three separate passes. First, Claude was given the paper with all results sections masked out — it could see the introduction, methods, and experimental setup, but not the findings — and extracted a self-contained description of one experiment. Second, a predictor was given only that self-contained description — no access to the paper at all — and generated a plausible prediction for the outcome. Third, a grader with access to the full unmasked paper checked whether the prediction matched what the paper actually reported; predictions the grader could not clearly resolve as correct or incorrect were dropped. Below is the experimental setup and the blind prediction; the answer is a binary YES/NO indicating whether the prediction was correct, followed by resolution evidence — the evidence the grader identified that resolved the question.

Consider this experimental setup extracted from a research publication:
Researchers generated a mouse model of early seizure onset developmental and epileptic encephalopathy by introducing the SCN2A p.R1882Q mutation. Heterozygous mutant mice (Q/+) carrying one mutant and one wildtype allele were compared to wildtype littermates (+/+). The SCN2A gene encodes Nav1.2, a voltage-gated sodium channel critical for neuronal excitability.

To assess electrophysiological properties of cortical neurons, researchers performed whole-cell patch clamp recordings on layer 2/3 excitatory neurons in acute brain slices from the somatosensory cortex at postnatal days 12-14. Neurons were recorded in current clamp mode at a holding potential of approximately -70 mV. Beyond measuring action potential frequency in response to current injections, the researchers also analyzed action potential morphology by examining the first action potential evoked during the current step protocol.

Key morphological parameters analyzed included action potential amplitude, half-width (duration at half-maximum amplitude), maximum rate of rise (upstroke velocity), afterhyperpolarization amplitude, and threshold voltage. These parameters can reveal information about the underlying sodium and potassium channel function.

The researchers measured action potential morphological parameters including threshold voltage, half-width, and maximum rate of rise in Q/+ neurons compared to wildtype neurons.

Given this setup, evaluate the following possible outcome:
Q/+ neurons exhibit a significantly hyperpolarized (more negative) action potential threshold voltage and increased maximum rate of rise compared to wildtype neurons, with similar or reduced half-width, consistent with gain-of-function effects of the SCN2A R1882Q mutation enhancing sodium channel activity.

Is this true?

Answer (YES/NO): NO